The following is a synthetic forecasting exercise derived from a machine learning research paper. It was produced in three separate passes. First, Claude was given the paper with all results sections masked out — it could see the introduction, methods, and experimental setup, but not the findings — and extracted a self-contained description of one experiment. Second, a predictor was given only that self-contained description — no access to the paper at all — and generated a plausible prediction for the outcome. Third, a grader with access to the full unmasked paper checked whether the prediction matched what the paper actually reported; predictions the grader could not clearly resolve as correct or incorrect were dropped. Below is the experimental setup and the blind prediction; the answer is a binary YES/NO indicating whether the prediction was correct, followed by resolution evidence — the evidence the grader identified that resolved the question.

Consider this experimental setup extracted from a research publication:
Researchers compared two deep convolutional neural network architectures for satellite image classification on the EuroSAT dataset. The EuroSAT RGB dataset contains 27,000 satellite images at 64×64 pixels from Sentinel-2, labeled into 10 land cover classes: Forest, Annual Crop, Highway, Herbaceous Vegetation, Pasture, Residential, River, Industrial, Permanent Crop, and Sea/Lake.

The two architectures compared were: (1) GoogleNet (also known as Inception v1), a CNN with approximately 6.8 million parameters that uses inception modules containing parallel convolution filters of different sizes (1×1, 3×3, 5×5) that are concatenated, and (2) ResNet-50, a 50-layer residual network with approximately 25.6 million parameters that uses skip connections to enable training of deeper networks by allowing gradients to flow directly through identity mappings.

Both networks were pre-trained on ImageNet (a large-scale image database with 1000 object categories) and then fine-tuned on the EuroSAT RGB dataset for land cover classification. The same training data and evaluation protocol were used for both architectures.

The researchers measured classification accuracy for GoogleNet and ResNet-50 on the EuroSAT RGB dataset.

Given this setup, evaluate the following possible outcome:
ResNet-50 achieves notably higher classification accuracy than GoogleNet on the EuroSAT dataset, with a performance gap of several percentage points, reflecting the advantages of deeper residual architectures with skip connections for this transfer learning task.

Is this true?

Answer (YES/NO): NO